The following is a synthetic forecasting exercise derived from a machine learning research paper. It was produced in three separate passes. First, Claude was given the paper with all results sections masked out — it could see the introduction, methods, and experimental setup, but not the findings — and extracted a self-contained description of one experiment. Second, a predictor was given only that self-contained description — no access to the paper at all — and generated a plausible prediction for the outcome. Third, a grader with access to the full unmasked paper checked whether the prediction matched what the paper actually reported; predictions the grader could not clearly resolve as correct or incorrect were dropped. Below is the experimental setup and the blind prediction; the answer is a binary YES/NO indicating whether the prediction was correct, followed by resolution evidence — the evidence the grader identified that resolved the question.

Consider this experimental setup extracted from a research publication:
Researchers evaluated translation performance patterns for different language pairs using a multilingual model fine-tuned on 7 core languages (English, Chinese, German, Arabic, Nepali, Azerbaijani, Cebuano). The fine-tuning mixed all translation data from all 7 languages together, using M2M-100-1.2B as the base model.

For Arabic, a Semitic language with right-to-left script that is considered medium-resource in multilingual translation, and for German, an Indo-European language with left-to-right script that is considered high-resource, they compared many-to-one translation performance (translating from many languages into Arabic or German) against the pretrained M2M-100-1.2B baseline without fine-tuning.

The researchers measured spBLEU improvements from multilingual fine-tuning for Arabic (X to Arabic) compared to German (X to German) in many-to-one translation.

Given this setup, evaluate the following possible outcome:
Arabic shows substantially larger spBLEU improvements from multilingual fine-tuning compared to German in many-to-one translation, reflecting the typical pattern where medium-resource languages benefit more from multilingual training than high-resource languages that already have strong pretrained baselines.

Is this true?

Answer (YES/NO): YES